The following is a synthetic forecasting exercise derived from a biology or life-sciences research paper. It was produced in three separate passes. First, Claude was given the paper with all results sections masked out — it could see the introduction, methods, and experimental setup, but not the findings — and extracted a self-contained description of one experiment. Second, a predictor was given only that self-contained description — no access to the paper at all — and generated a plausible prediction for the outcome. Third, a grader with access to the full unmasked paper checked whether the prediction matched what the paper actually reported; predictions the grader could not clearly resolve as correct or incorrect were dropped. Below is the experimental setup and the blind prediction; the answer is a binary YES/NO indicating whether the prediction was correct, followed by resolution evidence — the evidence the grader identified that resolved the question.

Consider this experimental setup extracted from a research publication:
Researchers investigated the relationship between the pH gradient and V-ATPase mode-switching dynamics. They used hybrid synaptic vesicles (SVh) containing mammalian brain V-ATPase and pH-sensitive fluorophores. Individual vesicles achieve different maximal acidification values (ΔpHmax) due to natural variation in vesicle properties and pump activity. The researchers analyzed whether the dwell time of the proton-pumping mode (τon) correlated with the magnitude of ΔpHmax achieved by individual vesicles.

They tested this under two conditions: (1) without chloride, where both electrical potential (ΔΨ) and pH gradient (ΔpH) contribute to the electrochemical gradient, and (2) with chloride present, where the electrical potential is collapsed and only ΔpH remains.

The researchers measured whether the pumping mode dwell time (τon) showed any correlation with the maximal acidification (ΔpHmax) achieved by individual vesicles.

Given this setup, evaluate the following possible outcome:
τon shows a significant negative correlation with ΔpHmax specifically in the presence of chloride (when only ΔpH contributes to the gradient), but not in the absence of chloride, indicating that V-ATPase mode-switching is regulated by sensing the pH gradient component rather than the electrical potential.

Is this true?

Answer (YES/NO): NO